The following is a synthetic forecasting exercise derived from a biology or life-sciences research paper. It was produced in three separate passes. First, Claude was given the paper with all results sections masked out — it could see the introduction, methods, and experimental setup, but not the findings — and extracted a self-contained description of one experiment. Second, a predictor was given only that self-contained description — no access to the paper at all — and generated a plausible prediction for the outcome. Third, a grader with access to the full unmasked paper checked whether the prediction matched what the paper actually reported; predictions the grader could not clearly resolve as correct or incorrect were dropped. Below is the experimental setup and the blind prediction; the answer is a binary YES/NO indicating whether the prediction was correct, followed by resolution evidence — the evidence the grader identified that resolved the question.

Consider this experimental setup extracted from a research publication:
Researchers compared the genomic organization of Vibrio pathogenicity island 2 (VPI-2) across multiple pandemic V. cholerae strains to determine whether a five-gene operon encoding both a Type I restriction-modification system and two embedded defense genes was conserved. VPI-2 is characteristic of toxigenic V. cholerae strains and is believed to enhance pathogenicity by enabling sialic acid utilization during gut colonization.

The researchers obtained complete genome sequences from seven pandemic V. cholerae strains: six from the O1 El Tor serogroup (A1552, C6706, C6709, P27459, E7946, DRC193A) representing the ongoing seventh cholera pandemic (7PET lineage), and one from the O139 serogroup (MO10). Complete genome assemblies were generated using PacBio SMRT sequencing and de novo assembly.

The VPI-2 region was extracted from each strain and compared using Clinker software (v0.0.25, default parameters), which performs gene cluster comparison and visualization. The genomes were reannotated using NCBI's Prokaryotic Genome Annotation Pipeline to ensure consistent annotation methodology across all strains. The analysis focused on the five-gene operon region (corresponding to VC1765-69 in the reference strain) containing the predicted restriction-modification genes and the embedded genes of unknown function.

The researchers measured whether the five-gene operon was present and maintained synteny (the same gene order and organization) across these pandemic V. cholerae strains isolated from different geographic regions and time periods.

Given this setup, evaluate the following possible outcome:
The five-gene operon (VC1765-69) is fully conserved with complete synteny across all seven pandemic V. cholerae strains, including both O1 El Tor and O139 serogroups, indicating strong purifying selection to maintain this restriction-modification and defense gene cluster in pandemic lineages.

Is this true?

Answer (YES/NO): NO